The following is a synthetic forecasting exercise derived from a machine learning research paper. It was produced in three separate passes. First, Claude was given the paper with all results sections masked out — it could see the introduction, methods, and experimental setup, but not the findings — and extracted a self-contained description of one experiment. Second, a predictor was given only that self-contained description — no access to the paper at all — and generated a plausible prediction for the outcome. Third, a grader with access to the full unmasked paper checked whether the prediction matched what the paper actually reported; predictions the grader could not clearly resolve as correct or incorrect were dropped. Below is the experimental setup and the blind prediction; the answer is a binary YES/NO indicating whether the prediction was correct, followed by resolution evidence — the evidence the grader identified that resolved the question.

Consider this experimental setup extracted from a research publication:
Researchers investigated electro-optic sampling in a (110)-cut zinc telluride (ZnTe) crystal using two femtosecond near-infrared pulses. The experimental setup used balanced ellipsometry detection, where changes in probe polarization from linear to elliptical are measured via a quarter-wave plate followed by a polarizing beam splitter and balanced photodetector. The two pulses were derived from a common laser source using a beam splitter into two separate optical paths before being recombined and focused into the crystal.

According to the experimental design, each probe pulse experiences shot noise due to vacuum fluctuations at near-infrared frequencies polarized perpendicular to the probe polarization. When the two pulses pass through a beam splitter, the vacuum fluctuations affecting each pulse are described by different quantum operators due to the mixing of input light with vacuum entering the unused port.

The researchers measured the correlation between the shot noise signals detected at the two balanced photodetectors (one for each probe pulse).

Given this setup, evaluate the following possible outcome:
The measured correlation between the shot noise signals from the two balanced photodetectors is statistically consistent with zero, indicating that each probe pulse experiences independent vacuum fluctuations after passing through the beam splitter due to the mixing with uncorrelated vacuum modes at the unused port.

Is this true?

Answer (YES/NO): YES